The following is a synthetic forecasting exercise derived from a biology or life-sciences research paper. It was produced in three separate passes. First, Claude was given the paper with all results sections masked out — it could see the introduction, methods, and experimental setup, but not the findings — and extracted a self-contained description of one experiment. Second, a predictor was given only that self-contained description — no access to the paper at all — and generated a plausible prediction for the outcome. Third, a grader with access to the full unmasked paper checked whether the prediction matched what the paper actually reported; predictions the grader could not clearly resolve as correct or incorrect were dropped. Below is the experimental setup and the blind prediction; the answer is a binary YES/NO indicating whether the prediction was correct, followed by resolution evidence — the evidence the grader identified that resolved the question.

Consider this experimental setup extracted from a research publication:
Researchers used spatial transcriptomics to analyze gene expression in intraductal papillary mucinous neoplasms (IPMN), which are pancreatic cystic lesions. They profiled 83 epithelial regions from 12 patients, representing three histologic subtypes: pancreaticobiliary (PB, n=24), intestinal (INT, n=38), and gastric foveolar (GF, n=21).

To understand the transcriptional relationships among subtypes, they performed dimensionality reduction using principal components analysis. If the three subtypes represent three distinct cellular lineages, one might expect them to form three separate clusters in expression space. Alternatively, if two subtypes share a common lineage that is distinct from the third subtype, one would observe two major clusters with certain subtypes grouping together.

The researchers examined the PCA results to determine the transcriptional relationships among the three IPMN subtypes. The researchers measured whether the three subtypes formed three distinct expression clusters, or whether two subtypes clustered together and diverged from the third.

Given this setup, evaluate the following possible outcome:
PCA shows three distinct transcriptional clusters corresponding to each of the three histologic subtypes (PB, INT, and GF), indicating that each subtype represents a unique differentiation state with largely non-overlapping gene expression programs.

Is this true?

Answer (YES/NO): NO